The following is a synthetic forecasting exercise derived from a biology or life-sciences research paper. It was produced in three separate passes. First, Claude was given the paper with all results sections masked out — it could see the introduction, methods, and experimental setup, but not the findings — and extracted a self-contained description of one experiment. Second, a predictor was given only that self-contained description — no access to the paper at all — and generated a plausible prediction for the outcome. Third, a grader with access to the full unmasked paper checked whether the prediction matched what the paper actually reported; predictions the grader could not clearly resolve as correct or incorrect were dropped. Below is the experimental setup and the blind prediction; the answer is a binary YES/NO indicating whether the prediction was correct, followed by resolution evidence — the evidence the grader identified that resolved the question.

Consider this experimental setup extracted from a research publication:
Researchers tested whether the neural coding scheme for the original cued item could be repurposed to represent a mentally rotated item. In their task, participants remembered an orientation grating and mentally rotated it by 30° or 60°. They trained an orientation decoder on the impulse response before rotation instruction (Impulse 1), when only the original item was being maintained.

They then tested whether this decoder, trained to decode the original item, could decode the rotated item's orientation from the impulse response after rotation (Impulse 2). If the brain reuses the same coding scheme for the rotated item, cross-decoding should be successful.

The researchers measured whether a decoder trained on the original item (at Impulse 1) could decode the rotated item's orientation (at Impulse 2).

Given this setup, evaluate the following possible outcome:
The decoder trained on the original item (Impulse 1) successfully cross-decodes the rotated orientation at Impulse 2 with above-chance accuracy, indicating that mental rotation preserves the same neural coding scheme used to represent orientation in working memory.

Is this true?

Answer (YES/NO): NO